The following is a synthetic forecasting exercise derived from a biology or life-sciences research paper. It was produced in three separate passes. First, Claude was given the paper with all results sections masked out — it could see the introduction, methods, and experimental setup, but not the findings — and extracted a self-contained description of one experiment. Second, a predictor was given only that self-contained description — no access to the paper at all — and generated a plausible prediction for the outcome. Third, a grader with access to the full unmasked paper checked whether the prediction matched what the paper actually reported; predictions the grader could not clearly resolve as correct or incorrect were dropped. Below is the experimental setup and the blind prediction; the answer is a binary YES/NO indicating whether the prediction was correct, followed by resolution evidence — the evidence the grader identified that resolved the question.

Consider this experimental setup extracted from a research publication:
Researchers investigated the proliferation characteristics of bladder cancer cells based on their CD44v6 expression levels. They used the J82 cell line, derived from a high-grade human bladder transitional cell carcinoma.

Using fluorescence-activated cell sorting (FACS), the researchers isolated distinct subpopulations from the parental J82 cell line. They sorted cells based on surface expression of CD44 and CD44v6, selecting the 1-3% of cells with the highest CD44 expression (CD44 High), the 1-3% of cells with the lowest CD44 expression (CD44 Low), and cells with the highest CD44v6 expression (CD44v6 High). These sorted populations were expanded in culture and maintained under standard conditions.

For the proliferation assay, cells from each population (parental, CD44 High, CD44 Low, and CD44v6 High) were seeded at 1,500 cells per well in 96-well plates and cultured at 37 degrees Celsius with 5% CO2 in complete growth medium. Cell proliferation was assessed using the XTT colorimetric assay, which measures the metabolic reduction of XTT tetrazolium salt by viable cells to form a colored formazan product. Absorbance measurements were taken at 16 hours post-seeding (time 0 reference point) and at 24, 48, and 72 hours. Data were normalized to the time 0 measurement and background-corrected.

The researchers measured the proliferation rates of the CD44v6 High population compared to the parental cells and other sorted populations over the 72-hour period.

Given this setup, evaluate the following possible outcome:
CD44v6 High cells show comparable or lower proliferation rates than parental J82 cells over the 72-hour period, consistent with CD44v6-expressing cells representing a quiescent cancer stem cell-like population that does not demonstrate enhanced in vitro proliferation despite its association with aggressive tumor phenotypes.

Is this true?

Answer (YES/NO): YES